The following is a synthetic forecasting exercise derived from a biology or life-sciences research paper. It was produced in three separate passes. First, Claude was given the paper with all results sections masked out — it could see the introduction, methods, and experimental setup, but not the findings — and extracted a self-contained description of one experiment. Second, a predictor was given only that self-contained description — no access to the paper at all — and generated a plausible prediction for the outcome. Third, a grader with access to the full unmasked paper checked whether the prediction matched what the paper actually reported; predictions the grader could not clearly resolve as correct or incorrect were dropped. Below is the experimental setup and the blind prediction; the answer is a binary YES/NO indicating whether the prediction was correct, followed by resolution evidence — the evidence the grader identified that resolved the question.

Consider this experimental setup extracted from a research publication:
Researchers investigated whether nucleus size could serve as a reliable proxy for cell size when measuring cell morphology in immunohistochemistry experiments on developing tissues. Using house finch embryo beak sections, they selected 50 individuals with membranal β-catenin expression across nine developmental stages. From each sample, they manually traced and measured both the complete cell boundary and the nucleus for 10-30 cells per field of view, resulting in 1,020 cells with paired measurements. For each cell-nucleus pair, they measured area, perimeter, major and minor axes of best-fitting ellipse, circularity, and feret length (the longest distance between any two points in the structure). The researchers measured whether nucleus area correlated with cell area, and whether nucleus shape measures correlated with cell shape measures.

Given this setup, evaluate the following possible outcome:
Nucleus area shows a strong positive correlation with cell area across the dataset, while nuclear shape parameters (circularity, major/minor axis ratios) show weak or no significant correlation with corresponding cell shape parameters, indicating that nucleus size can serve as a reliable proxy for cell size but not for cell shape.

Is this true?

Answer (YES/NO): NO